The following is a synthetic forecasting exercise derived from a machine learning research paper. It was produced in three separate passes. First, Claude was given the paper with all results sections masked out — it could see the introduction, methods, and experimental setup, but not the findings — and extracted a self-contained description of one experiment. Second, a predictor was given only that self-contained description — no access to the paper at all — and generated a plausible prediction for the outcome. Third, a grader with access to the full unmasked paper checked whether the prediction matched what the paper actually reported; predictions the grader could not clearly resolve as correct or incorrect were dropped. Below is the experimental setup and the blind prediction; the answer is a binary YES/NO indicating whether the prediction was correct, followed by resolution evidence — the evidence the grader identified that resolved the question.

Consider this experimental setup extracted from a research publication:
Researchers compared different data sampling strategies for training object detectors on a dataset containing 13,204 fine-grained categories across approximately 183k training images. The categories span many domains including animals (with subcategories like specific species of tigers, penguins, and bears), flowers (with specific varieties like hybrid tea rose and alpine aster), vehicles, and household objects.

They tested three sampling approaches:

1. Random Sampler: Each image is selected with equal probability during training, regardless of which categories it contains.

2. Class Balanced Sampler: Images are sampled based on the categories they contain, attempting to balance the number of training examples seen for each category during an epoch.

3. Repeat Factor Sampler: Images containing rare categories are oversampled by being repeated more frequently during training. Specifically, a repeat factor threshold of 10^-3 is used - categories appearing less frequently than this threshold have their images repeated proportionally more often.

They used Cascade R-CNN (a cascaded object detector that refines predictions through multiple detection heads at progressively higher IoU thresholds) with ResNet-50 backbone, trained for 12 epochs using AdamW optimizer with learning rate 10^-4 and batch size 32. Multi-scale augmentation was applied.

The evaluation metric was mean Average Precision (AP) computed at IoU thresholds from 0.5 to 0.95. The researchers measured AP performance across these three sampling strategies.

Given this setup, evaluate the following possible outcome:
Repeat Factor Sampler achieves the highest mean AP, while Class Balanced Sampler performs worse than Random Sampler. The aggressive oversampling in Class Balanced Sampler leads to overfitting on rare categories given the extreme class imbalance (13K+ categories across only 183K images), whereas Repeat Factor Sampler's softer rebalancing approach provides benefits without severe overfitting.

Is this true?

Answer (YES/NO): NO